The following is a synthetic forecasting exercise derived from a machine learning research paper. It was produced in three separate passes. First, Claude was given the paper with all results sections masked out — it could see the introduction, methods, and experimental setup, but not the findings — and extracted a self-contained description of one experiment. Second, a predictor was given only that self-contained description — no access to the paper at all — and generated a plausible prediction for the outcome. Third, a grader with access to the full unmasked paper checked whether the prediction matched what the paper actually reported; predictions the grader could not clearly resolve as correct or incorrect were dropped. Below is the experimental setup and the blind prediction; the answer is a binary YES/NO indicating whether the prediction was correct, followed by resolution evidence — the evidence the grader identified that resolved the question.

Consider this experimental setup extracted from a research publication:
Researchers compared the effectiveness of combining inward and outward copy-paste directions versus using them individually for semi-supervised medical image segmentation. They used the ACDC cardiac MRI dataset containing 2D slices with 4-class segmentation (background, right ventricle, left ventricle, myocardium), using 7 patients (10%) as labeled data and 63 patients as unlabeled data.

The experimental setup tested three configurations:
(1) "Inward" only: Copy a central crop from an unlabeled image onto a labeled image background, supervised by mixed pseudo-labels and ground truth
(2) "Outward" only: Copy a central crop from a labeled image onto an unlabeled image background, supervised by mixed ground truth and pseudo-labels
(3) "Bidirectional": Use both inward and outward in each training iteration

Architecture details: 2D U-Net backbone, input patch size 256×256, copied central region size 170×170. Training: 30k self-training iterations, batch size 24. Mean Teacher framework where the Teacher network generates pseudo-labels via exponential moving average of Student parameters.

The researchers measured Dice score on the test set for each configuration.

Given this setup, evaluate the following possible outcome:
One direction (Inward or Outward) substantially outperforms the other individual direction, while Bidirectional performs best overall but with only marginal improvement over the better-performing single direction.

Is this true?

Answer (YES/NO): NO